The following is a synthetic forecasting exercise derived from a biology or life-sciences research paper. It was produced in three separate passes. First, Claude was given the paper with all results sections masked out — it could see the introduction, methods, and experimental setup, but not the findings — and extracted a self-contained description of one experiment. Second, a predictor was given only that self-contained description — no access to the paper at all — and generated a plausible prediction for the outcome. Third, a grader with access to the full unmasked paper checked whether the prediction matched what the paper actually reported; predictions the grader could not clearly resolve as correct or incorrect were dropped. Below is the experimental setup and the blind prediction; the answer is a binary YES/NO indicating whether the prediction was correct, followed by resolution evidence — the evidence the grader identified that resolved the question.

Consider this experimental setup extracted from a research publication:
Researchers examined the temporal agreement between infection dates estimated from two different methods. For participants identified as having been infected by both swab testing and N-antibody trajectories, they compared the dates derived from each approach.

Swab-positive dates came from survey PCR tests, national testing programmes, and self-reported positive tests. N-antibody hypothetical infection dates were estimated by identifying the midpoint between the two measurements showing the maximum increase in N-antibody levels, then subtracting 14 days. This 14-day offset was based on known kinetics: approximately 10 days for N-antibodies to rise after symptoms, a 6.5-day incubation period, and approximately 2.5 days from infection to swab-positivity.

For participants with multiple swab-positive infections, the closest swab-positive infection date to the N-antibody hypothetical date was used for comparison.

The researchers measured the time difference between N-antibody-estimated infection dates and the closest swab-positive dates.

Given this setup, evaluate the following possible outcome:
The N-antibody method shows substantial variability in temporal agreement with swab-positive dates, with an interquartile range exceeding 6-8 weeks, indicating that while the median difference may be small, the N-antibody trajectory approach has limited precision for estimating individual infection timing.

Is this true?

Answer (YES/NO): NO